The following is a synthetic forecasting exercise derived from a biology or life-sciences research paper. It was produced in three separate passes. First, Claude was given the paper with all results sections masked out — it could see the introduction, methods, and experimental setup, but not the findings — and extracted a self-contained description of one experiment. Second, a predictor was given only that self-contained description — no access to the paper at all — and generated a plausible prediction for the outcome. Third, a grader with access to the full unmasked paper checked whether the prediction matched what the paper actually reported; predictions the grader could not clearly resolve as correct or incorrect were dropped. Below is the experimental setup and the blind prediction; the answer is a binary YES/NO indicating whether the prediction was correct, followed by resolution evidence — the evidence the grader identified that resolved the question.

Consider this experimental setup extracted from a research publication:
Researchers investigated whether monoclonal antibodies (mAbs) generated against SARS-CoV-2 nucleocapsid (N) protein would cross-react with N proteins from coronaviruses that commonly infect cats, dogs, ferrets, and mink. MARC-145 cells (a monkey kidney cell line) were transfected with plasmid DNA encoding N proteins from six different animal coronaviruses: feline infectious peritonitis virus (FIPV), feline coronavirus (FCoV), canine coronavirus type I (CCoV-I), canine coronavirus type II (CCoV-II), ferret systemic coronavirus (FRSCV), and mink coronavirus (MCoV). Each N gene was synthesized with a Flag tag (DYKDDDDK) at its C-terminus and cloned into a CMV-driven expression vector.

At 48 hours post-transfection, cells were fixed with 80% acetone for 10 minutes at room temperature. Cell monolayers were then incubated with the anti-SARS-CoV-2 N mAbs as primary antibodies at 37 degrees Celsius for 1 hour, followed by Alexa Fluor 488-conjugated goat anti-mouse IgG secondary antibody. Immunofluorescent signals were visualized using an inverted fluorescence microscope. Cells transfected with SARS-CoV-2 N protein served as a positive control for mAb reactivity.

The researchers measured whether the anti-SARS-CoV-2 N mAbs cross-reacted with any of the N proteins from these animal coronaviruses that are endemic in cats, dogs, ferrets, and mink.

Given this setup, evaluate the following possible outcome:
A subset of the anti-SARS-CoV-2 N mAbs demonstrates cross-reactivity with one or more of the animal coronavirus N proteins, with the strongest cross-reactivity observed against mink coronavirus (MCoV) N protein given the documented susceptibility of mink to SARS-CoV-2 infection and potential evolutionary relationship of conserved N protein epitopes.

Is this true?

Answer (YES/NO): NO